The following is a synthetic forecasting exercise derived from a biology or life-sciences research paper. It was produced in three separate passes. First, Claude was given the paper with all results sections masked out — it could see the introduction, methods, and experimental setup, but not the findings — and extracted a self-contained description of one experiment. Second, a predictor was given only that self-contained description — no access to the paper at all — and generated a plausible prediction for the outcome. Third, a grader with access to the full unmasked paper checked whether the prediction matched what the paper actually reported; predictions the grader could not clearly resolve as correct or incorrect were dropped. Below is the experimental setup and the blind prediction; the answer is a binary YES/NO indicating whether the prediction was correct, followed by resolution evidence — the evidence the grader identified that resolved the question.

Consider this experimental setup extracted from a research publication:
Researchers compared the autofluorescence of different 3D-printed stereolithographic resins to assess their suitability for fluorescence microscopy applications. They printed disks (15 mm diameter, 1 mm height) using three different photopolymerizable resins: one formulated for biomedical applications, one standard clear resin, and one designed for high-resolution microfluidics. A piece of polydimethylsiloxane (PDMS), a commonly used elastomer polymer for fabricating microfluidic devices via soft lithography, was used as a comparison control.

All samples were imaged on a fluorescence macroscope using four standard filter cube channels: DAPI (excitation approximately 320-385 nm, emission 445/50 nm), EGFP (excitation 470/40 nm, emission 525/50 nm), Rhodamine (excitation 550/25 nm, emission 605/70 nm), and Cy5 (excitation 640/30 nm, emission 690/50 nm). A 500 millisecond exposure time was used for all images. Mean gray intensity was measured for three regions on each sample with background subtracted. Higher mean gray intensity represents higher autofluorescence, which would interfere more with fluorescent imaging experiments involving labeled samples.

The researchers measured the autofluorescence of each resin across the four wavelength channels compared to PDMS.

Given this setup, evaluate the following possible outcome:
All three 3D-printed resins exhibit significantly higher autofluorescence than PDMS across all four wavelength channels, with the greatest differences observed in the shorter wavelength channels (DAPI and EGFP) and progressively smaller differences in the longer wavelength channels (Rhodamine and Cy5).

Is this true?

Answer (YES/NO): NO